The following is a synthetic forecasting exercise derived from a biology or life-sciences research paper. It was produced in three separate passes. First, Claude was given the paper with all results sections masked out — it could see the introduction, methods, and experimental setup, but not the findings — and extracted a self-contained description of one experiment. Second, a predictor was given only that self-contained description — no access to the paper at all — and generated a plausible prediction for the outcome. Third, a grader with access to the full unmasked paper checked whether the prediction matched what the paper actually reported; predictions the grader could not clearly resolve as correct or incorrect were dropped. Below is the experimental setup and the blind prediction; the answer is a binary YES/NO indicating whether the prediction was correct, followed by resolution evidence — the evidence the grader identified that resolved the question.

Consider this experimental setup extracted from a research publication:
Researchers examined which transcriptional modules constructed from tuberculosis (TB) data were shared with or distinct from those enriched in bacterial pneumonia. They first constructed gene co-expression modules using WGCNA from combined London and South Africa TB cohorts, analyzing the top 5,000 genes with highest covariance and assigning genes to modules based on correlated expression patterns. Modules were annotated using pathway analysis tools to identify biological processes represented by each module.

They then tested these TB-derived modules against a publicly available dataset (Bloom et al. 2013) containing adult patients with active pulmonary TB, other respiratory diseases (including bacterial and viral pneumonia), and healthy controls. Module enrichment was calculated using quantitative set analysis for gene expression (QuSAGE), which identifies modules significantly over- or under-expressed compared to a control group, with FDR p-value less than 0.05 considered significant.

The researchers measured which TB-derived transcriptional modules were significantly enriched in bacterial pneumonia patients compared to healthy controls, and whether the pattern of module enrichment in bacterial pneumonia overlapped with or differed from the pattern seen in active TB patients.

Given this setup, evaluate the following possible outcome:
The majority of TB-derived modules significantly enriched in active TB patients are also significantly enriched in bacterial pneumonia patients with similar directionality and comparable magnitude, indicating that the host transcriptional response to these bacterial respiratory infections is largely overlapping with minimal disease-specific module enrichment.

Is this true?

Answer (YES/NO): NO